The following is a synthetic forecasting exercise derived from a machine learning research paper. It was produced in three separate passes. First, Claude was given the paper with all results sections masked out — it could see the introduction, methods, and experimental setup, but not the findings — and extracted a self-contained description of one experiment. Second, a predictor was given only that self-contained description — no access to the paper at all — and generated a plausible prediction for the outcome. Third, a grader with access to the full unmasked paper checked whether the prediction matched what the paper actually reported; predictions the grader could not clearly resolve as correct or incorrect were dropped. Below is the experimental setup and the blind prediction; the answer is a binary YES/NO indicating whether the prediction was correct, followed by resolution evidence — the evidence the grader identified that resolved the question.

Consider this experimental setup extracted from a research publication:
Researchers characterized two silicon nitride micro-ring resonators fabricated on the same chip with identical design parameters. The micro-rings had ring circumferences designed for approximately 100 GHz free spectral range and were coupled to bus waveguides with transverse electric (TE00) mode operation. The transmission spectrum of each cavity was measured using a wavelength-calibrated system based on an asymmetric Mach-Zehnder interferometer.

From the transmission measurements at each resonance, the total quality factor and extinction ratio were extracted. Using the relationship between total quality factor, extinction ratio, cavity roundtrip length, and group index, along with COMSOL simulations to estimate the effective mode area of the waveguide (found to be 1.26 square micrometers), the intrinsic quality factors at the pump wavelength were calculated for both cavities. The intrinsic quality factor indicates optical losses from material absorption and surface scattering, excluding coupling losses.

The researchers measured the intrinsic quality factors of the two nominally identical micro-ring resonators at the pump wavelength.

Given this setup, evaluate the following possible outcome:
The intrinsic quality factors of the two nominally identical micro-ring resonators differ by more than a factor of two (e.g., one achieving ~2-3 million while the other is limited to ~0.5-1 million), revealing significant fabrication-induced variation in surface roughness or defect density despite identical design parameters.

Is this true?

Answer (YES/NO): NO